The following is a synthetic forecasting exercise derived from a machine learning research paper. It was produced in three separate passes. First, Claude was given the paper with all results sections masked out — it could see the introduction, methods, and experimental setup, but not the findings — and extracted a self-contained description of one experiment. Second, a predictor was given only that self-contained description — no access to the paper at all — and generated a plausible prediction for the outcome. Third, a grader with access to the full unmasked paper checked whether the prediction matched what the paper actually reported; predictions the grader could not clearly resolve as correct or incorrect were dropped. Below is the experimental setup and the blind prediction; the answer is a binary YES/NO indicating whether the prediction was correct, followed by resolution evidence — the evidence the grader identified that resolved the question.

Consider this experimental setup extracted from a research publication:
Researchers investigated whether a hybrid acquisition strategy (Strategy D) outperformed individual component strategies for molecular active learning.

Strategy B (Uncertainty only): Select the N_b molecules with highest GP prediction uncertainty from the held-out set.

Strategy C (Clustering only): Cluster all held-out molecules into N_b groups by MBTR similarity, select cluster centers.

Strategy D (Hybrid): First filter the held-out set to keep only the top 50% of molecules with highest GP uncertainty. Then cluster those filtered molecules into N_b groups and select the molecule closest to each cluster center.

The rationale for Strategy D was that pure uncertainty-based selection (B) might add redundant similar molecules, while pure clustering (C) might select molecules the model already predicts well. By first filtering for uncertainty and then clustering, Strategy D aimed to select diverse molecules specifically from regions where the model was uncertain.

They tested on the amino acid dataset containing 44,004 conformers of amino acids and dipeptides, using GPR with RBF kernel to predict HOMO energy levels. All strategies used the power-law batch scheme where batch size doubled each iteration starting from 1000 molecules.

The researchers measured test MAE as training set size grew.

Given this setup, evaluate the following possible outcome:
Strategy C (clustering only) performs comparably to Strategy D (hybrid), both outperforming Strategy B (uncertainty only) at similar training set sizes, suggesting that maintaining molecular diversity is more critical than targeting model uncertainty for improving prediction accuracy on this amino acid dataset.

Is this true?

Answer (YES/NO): NO